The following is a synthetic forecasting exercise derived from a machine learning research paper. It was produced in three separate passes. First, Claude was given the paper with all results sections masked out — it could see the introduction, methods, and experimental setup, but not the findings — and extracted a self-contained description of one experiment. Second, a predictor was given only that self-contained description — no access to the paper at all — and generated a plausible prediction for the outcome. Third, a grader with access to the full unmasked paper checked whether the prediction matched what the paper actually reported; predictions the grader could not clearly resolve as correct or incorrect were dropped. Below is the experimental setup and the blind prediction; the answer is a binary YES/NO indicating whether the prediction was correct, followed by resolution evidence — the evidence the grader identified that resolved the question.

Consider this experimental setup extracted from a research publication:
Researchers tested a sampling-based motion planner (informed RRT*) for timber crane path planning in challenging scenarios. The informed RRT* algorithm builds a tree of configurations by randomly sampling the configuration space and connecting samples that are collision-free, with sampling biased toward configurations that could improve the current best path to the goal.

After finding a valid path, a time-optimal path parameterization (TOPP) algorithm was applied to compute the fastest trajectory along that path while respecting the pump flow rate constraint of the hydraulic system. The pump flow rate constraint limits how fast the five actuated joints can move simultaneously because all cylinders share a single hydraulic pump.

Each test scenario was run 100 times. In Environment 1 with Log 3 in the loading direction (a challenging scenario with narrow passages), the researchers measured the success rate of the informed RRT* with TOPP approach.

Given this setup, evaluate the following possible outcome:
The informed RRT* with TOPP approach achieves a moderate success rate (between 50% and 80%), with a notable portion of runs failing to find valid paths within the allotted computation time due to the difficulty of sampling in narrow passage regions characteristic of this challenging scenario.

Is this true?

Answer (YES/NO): NO